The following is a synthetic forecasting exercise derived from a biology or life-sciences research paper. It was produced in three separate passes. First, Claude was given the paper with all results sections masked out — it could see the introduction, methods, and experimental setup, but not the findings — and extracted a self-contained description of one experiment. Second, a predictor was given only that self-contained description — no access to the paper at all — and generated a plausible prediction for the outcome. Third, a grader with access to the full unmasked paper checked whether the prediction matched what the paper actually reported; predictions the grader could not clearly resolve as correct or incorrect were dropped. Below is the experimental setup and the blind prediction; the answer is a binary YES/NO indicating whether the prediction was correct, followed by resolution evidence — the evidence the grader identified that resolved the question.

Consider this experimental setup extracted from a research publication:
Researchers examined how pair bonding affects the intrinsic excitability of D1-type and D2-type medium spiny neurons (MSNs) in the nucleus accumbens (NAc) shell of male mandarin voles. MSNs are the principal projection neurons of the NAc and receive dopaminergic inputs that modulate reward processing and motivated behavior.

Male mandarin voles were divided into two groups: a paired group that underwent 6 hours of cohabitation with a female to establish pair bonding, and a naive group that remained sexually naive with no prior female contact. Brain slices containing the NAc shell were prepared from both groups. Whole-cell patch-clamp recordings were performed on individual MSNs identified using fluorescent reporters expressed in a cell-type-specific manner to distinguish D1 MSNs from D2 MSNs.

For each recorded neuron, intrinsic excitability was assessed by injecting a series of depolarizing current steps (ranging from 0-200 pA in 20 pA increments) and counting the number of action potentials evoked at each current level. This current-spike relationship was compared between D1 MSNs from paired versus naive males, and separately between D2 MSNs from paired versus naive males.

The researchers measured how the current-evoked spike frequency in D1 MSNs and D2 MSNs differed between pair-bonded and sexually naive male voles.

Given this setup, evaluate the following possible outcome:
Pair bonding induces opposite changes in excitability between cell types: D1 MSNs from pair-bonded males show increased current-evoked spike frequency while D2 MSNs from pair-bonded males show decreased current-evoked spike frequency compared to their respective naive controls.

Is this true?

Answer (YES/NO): NO